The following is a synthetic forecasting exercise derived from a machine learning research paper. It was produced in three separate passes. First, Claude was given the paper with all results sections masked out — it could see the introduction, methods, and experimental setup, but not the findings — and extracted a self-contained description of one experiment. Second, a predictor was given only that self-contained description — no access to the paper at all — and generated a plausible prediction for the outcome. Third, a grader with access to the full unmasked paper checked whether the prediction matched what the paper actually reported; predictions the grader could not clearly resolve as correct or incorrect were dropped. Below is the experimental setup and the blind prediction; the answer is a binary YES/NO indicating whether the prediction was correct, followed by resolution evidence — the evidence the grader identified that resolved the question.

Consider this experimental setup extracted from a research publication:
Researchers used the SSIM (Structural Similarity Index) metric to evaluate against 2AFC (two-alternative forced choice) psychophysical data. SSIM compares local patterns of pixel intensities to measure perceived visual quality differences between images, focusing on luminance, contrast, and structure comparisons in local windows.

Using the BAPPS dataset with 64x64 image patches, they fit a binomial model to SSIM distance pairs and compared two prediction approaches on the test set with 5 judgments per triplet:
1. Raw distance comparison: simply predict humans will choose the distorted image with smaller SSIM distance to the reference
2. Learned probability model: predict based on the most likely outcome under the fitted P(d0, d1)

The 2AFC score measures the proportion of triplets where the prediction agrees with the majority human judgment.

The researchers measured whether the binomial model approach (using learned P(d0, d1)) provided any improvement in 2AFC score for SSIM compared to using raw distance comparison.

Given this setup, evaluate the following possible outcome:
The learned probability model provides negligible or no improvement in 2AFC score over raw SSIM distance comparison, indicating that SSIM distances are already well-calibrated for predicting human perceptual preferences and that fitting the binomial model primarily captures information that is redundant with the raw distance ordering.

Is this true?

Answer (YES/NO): YES